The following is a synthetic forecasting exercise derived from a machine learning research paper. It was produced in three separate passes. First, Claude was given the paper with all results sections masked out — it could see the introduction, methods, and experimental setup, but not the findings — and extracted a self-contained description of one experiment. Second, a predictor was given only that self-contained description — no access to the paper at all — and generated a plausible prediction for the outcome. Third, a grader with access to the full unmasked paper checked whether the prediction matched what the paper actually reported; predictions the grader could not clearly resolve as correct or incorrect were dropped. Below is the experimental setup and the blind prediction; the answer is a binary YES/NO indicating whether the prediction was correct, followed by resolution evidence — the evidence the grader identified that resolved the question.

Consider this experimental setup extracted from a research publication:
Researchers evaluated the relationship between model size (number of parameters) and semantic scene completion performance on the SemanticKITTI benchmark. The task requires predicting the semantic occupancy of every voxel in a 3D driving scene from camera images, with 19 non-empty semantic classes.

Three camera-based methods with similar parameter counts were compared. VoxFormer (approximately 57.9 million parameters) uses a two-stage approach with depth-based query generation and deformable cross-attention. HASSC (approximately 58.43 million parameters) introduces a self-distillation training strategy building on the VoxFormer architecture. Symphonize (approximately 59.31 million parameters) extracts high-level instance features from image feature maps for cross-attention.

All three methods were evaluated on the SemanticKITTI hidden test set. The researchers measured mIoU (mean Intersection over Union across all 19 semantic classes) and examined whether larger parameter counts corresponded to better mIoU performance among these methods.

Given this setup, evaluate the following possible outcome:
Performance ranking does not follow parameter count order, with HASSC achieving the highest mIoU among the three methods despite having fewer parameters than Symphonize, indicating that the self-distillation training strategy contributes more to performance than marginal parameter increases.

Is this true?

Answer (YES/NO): NO